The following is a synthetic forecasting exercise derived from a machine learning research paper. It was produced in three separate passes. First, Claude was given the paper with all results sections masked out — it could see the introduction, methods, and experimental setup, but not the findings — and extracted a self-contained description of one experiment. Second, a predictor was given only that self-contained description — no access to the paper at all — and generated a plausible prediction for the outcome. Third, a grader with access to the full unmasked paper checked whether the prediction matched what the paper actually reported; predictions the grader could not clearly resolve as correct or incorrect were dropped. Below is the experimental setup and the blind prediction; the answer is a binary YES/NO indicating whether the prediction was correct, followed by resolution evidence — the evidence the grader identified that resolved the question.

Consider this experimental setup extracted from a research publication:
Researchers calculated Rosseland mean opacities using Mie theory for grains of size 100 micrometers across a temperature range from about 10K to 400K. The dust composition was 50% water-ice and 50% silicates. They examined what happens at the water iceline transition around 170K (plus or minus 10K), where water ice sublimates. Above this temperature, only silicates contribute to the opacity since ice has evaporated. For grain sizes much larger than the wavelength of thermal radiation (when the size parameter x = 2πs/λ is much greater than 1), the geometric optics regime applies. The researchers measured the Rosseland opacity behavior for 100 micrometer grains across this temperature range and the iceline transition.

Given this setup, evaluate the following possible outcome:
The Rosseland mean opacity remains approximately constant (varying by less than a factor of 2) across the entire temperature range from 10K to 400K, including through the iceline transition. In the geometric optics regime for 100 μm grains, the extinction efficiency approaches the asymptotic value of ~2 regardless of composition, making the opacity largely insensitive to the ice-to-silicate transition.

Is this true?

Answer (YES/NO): NO